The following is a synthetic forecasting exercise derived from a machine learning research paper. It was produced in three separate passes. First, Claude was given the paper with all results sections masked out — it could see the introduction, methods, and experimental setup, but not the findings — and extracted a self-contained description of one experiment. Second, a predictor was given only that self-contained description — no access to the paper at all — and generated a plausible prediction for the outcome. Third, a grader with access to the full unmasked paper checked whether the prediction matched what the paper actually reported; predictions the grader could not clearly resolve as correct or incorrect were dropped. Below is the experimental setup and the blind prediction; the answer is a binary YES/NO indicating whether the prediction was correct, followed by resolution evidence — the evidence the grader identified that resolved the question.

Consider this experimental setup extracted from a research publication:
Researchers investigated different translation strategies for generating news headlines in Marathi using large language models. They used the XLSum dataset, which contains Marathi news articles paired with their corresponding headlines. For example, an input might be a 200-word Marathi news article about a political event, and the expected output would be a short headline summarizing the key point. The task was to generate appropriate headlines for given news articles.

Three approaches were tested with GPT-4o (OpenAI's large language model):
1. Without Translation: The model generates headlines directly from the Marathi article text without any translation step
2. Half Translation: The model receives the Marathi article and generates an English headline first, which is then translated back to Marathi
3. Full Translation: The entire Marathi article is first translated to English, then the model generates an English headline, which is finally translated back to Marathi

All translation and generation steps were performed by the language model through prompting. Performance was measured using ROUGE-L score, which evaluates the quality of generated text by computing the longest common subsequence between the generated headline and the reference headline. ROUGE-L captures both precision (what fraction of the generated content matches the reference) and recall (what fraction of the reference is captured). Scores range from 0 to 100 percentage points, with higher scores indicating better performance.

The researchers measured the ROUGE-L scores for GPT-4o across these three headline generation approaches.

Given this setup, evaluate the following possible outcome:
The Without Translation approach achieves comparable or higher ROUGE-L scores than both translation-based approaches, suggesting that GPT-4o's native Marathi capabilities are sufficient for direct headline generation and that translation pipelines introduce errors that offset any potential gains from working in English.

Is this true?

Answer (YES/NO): NO